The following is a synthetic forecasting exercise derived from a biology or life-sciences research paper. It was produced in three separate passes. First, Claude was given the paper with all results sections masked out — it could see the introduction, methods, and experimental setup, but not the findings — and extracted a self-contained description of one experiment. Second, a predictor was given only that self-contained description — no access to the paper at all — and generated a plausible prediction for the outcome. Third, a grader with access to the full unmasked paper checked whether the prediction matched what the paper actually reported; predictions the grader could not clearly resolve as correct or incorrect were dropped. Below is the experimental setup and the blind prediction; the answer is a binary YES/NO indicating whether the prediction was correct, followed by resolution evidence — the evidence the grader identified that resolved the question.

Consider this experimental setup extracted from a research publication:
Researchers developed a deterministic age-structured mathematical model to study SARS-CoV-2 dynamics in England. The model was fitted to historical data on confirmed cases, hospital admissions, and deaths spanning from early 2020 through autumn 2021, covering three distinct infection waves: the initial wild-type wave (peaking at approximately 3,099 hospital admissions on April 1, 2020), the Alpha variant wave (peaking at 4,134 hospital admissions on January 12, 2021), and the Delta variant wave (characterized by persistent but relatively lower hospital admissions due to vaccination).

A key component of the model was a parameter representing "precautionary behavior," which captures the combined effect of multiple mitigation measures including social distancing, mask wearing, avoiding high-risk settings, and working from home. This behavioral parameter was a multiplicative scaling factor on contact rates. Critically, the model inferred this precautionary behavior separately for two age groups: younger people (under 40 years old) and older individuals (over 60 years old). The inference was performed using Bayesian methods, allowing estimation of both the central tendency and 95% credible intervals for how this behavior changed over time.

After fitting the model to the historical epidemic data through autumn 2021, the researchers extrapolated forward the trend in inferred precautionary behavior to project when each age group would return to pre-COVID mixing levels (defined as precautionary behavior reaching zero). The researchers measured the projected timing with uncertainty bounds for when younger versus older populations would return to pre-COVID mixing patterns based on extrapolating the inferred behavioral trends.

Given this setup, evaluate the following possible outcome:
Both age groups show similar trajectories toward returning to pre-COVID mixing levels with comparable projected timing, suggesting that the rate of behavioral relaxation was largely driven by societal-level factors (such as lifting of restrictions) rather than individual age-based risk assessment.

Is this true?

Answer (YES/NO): YES